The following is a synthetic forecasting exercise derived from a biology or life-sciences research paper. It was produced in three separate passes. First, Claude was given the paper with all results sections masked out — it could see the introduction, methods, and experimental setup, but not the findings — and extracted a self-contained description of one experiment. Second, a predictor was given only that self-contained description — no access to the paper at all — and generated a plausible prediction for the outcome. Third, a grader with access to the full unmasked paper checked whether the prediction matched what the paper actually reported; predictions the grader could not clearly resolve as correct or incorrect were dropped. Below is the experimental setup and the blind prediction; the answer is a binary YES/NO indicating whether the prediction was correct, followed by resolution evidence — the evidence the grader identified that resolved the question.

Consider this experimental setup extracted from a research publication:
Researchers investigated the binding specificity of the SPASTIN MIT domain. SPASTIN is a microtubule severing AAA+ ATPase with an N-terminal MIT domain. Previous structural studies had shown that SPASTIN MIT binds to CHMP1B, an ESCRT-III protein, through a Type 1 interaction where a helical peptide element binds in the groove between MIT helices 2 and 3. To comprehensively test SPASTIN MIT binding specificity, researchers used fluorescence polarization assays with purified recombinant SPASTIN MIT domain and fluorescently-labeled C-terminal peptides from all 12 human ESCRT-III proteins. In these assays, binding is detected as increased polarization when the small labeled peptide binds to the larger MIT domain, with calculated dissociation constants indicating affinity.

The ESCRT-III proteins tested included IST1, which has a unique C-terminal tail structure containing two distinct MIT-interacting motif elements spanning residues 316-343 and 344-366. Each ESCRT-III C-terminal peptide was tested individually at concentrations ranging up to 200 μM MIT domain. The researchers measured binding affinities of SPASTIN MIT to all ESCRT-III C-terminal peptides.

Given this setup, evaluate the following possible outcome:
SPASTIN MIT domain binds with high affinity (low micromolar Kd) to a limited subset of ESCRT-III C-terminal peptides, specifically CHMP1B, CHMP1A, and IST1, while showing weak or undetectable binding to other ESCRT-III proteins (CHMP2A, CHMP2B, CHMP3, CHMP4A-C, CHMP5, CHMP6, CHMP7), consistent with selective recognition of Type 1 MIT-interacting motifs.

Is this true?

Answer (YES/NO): NO